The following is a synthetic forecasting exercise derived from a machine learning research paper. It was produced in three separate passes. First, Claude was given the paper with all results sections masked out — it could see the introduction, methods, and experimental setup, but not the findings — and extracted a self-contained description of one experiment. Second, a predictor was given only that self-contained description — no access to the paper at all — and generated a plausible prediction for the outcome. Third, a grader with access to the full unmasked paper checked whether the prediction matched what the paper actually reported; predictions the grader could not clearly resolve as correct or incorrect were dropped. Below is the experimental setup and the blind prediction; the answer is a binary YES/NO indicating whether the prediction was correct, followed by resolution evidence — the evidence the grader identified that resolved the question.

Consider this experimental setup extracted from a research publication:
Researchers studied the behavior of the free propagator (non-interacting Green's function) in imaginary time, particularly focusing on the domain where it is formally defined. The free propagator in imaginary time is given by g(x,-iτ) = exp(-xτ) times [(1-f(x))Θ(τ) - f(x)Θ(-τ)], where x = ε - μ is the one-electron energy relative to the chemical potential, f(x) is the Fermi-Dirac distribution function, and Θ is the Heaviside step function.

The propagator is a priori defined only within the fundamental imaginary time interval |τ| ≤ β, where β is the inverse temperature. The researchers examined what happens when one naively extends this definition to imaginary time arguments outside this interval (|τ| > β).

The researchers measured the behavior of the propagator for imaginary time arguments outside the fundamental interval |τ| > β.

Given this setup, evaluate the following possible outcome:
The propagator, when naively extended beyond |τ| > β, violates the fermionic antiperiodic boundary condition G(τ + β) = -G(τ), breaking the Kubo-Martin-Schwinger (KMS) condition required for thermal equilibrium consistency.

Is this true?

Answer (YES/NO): YES